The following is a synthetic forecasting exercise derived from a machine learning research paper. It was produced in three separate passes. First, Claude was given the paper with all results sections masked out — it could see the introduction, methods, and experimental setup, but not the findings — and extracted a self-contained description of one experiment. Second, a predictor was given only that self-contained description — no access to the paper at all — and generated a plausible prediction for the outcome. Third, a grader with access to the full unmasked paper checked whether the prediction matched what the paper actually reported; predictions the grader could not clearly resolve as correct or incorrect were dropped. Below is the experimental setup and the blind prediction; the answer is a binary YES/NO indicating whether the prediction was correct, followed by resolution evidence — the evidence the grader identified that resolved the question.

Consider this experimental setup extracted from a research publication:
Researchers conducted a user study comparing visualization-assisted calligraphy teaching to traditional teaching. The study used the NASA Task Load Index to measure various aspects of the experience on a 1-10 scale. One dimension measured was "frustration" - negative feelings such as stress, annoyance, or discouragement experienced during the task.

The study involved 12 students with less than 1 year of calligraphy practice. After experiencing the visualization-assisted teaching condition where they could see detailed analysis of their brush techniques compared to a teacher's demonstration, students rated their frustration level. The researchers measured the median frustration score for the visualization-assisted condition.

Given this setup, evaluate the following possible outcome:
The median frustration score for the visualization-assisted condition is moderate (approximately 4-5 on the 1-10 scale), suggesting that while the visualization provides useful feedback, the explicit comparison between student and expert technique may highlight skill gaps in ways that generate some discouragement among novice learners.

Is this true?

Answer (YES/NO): NO